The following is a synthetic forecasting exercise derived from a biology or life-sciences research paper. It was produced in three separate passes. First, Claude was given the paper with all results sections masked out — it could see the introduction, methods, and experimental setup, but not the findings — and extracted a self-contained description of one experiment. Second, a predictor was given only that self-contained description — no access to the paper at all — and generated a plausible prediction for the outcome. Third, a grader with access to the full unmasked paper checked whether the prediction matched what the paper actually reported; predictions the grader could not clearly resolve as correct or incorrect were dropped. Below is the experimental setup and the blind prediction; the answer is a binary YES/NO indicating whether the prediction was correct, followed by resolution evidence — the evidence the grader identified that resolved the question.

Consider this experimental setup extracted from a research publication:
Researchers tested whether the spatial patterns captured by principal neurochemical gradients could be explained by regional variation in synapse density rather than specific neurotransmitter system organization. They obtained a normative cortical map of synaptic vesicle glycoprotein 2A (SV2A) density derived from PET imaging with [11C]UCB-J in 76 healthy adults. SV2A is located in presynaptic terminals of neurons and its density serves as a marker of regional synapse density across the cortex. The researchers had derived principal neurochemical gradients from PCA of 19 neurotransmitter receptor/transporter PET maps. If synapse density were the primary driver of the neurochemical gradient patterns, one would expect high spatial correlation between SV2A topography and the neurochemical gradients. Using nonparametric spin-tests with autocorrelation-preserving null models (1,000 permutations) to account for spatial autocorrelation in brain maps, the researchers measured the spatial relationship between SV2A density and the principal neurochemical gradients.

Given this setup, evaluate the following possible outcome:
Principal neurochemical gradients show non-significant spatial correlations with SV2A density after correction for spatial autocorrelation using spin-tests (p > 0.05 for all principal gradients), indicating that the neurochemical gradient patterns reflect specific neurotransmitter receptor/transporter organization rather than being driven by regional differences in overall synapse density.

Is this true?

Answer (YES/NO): NO